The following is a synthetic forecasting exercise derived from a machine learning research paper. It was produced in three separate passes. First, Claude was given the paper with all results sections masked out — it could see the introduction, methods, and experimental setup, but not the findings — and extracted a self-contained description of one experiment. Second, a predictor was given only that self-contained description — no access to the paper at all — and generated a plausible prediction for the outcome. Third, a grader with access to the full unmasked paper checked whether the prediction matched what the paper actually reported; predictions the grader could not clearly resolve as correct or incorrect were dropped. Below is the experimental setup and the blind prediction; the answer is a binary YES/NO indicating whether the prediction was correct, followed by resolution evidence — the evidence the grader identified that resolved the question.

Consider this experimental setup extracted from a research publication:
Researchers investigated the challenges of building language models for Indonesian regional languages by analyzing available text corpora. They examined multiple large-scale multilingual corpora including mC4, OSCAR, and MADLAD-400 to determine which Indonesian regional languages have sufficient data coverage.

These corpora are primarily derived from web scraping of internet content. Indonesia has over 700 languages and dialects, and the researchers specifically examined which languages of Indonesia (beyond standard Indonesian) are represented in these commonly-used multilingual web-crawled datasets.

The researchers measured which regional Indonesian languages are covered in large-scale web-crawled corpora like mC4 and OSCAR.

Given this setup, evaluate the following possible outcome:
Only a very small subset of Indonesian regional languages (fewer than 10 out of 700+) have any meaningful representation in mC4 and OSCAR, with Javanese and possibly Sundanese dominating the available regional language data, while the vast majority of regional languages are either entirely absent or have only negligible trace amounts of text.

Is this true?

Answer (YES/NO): YES